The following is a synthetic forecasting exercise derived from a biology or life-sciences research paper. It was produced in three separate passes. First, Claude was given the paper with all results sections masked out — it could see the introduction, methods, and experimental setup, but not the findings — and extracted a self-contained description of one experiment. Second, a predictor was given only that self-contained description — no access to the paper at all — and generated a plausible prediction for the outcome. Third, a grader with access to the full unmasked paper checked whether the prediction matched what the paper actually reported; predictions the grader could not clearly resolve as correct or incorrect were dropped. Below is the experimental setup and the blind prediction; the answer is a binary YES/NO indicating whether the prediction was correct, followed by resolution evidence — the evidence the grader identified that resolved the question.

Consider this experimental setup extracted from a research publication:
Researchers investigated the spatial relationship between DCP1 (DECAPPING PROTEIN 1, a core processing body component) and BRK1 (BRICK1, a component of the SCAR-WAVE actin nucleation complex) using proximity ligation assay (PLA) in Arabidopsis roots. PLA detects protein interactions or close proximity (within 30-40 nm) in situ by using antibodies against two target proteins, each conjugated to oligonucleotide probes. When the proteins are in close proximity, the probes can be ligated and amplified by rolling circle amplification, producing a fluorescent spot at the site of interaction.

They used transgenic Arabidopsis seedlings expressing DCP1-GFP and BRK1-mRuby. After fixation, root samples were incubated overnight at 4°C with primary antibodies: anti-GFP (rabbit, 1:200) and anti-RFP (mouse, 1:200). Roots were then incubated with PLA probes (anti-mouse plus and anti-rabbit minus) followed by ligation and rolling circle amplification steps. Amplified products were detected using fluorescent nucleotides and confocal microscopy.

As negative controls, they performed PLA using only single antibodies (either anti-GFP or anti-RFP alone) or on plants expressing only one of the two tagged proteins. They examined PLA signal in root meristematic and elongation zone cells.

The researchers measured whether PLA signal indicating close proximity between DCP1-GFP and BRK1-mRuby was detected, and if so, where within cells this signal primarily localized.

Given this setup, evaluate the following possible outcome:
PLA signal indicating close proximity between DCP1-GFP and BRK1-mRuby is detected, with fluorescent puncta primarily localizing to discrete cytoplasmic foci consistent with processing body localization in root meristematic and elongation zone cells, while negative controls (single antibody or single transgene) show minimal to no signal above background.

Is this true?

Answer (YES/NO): NO